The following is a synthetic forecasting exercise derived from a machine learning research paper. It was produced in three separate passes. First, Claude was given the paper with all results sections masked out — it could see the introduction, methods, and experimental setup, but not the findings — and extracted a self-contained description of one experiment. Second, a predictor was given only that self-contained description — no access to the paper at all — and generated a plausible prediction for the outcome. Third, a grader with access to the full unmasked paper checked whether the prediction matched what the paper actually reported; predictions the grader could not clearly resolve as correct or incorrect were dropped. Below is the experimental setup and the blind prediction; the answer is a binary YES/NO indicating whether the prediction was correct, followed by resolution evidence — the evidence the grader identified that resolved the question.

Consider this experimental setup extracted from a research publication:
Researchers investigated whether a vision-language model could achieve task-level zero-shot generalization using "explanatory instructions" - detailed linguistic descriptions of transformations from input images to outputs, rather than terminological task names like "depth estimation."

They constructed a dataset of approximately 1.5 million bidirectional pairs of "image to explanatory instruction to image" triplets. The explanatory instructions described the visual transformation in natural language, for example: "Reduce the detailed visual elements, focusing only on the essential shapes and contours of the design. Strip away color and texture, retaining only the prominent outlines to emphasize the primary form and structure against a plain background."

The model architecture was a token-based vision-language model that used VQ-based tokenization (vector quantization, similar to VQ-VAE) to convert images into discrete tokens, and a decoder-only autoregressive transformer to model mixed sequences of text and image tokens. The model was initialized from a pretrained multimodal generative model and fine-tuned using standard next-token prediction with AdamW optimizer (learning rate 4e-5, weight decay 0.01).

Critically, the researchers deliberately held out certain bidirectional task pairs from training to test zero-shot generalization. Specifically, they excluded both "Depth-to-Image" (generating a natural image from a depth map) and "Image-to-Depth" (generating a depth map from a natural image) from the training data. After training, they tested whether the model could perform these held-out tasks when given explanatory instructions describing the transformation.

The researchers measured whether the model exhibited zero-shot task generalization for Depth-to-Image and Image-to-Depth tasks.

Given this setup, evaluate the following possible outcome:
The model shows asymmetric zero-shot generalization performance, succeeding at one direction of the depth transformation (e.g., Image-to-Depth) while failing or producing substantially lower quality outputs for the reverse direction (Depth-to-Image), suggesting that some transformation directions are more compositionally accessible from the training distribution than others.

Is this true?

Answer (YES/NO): NO